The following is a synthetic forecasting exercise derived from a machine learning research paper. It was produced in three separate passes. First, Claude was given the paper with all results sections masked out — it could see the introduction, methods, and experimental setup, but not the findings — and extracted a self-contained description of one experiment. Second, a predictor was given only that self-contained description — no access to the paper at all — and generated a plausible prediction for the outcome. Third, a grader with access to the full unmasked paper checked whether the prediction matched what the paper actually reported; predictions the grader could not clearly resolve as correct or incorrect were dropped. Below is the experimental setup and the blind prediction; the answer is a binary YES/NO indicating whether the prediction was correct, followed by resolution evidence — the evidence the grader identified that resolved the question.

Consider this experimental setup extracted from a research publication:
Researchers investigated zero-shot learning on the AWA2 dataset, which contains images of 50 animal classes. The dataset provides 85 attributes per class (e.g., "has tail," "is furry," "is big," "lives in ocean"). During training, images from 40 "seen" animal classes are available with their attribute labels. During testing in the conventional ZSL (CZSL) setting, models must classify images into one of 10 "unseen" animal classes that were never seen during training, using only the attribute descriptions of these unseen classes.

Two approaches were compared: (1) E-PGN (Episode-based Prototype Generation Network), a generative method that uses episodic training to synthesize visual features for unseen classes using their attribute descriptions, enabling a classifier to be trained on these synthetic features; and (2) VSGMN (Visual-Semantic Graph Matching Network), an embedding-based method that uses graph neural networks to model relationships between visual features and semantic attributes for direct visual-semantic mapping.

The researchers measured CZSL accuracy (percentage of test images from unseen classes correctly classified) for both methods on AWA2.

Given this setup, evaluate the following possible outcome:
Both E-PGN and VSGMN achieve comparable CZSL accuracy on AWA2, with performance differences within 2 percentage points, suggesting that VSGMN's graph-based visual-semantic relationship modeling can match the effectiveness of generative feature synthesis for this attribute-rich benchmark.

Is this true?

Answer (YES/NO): NO